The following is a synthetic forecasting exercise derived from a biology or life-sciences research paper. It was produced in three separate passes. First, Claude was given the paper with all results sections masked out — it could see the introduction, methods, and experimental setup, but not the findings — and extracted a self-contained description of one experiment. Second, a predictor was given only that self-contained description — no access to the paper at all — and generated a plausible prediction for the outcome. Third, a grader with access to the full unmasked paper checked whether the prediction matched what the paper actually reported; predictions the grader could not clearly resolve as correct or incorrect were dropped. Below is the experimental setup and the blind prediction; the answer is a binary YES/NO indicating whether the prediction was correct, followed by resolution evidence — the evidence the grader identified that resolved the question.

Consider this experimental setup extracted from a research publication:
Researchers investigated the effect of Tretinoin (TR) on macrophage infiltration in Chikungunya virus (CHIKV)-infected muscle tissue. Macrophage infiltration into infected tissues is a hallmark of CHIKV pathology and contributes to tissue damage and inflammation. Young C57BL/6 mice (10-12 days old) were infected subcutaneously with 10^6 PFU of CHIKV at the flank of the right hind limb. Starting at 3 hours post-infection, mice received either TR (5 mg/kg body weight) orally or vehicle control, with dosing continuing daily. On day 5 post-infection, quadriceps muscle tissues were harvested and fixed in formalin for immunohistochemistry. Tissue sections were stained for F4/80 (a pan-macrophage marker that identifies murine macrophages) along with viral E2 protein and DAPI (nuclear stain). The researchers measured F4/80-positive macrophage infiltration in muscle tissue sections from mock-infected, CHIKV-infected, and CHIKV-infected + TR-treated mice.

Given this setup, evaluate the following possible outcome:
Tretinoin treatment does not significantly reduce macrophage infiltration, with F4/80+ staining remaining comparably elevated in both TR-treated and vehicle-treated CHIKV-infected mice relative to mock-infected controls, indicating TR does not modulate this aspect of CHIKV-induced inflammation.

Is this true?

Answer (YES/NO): NO